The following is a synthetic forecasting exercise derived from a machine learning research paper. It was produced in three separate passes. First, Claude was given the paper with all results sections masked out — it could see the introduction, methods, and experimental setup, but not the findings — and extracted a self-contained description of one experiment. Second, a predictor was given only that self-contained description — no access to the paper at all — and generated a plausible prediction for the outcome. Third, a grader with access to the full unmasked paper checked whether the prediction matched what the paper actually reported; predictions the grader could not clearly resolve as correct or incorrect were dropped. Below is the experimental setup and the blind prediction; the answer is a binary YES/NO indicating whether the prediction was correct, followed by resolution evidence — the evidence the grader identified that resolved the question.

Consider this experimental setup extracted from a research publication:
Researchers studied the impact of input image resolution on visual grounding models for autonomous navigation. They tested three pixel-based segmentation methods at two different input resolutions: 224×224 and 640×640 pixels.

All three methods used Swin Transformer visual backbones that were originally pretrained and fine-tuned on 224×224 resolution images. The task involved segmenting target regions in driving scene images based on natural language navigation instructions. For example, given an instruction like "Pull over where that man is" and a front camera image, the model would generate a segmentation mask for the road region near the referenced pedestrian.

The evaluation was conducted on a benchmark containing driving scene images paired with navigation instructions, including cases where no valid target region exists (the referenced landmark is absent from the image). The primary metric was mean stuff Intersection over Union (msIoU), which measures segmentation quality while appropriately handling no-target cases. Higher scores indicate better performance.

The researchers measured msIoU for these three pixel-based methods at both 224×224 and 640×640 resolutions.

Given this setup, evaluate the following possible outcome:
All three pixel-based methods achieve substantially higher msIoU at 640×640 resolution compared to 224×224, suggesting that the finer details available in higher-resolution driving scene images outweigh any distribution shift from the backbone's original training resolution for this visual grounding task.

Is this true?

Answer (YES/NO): NO